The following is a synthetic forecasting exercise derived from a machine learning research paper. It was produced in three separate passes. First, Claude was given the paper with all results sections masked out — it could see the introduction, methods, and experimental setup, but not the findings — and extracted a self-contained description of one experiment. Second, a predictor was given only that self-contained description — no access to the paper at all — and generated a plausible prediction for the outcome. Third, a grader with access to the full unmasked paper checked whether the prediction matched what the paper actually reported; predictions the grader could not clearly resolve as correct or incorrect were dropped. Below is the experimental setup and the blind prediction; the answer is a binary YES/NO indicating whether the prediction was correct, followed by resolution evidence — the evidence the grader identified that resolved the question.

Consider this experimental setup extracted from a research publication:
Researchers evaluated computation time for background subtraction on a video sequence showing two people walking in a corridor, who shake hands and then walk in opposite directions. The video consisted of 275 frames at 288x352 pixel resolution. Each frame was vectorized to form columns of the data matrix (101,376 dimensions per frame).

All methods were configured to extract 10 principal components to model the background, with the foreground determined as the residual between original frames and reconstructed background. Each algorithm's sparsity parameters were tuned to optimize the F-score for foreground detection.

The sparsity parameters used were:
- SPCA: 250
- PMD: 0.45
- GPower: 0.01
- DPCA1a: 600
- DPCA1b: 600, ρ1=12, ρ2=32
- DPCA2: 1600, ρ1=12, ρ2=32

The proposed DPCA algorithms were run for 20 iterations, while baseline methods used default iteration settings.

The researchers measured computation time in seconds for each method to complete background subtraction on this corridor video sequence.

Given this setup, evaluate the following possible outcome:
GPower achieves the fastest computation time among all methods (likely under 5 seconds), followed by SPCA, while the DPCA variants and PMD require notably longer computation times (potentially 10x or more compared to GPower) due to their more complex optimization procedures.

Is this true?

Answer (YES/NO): NO